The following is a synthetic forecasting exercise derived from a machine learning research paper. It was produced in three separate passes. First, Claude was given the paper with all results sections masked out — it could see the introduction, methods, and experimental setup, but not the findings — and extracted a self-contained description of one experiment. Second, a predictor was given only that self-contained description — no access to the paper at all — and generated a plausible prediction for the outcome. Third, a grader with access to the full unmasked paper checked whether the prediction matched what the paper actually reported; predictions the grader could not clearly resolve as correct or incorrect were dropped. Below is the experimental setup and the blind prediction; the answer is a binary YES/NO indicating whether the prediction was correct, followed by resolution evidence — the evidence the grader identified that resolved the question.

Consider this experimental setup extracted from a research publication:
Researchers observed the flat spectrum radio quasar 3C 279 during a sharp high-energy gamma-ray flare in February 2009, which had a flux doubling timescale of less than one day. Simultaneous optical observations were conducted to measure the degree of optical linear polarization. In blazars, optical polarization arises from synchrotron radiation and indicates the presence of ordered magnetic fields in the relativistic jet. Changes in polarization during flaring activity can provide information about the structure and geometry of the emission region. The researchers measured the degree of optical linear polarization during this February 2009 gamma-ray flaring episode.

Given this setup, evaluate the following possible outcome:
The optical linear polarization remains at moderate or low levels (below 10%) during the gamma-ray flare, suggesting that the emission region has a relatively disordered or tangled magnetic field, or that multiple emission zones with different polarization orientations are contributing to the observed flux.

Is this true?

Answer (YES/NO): NO